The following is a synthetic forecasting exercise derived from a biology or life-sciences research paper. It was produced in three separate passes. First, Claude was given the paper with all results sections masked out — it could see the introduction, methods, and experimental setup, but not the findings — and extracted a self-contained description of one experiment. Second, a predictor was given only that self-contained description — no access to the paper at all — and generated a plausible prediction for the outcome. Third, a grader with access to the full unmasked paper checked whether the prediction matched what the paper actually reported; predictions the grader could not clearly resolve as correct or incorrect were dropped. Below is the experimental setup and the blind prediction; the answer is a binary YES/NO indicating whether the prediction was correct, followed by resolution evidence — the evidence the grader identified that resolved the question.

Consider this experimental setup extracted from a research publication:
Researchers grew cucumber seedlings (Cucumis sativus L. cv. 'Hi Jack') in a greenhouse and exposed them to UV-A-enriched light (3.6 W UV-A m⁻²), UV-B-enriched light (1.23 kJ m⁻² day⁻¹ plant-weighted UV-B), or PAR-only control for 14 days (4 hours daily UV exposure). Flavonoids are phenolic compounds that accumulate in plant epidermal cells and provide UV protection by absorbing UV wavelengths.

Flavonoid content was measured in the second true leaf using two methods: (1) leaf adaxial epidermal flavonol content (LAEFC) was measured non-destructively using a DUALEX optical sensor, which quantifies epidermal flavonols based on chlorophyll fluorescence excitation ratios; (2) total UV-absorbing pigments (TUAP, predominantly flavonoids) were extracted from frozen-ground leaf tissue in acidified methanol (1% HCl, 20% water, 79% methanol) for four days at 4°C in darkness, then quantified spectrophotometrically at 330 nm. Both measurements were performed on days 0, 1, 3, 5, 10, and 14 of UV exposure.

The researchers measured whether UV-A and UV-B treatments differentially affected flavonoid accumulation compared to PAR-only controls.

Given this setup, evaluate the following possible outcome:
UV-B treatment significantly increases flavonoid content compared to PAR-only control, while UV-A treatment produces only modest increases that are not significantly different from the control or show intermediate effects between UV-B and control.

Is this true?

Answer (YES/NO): YES